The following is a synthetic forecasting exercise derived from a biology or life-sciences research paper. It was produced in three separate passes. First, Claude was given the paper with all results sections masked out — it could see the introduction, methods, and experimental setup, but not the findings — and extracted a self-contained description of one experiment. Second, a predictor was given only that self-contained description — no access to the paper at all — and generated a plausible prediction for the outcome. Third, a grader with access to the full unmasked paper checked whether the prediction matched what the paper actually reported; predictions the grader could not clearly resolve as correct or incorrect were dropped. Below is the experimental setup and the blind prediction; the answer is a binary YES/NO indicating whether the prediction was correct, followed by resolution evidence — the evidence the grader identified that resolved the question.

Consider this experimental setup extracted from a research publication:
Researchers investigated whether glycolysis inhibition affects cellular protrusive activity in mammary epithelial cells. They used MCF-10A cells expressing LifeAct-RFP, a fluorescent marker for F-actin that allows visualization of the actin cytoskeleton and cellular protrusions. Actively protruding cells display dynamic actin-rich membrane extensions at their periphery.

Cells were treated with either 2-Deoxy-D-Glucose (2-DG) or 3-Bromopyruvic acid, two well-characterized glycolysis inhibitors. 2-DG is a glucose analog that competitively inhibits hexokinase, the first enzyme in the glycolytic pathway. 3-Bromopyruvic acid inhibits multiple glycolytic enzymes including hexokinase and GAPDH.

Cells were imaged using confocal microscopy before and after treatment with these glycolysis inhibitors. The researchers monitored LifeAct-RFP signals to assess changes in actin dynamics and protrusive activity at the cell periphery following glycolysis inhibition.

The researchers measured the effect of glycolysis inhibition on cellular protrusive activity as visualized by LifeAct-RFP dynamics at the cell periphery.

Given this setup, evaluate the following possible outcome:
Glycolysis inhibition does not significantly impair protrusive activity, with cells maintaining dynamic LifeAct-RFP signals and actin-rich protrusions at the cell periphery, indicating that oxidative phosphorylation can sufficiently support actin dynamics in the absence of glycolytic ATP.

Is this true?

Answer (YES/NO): NO